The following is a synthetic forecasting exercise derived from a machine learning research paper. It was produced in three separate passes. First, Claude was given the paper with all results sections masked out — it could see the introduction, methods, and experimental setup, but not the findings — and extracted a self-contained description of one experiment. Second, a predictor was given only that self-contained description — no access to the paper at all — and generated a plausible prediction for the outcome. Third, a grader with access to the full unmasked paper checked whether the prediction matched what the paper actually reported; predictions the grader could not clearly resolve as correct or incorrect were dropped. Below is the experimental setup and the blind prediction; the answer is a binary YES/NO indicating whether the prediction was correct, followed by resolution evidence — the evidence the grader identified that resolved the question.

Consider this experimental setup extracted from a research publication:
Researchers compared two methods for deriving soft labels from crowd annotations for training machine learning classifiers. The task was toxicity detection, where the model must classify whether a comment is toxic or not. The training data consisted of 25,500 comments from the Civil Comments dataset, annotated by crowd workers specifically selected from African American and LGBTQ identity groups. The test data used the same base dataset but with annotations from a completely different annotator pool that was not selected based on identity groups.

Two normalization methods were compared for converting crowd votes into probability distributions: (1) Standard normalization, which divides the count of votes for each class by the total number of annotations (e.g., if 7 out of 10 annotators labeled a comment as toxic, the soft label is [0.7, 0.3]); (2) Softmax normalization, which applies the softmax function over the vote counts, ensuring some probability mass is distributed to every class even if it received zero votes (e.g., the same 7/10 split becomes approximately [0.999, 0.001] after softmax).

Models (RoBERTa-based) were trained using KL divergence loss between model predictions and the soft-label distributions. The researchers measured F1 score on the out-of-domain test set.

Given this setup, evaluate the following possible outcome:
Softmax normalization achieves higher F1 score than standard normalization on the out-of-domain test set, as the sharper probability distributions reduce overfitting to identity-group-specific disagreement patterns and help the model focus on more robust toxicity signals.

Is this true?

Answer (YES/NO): YES